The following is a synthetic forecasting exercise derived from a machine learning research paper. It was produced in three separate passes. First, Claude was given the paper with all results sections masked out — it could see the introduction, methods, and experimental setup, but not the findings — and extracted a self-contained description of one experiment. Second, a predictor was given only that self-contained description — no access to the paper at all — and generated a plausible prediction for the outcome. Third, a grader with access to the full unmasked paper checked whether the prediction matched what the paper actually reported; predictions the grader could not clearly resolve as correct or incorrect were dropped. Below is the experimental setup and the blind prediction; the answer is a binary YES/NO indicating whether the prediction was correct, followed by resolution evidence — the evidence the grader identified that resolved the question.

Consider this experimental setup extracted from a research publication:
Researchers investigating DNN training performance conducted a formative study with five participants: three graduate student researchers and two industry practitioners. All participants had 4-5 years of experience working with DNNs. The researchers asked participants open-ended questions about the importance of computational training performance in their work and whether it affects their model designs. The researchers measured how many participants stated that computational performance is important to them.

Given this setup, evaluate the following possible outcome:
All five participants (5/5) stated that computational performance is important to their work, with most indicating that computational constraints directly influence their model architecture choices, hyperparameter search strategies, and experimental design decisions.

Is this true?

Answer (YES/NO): NO